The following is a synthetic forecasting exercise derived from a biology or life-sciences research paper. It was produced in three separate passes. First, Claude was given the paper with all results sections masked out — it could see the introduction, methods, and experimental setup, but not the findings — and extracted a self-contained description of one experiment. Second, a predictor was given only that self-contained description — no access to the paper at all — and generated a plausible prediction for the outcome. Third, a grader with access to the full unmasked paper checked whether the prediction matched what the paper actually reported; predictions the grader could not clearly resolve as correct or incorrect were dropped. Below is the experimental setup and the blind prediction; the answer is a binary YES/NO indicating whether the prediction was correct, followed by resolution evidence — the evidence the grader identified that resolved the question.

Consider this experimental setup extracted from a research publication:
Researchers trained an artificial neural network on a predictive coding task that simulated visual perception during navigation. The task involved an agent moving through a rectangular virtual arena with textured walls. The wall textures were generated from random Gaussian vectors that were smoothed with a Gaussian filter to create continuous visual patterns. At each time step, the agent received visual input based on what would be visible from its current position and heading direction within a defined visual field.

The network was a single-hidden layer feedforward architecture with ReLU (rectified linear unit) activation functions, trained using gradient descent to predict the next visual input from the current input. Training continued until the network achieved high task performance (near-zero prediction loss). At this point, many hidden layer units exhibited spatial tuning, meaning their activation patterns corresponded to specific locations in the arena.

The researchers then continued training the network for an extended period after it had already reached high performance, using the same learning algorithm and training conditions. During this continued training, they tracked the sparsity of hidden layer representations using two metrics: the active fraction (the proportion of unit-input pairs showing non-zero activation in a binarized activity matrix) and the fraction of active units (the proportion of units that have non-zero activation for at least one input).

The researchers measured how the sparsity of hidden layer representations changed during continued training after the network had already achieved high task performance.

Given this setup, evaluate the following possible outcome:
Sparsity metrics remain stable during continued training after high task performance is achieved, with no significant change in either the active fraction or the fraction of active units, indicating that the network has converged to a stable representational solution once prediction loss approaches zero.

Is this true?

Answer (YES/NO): NO